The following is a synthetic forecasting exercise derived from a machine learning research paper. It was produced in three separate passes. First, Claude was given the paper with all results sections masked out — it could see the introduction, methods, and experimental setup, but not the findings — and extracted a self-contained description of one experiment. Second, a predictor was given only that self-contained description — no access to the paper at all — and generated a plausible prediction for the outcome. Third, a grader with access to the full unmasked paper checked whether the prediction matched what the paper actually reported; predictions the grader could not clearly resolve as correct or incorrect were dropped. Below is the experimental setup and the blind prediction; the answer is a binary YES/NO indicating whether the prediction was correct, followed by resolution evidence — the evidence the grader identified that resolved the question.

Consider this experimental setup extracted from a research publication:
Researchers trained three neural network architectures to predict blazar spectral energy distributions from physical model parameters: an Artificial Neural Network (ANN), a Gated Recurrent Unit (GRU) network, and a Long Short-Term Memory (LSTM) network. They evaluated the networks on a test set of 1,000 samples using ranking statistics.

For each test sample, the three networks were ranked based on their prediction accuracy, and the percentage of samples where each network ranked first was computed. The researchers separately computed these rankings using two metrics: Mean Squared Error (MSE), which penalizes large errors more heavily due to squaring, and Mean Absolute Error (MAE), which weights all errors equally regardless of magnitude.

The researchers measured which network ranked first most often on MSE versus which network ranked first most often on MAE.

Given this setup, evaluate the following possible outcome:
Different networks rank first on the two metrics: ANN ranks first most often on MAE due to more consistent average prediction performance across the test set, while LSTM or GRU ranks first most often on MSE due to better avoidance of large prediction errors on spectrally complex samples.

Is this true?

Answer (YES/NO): NO